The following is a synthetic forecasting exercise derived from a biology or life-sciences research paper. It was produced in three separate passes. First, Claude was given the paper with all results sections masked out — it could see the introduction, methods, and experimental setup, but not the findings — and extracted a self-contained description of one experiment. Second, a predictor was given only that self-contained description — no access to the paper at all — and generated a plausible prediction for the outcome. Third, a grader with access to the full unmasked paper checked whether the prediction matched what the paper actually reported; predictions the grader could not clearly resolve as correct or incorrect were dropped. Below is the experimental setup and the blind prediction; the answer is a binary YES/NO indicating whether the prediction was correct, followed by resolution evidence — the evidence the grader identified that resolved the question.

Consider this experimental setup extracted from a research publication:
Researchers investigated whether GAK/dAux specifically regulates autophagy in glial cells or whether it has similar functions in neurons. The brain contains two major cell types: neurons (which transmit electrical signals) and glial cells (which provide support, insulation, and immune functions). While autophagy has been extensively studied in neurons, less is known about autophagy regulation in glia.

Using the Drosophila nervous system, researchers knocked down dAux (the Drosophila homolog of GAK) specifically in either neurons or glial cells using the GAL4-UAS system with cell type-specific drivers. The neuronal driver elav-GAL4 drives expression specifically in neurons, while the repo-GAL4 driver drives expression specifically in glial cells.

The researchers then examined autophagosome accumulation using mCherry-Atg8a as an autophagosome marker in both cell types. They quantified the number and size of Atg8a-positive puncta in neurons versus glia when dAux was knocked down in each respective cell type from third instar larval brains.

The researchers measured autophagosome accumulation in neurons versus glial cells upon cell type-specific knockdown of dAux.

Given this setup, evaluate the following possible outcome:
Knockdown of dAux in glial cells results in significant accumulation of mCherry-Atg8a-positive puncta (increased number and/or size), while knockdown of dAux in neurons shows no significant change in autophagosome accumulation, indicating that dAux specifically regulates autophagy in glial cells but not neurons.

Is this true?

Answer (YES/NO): YES